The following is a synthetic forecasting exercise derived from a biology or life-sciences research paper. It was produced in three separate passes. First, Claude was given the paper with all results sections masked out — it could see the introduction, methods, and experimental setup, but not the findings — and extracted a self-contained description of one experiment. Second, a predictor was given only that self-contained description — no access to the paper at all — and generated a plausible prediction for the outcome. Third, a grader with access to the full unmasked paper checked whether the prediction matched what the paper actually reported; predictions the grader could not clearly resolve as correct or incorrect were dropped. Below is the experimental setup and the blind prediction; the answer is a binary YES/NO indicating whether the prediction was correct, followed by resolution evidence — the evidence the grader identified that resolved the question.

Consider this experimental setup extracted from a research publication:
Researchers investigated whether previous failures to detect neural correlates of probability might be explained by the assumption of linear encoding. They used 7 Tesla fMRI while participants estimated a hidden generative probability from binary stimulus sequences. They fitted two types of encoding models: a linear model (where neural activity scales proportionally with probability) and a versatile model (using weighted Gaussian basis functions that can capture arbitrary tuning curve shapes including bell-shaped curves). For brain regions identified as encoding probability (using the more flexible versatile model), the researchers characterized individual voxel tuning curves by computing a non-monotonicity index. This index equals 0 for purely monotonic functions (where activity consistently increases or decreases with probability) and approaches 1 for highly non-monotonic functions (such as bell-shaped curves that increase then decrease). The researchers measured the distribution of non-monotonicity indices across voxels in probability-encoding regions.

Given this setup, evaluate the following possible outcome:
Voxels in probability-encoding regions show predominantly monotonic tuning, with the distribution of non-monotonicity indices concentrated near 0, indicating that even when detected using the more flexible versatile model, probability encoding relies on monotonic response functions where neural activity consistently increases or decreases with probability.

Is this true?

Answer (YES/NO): NO